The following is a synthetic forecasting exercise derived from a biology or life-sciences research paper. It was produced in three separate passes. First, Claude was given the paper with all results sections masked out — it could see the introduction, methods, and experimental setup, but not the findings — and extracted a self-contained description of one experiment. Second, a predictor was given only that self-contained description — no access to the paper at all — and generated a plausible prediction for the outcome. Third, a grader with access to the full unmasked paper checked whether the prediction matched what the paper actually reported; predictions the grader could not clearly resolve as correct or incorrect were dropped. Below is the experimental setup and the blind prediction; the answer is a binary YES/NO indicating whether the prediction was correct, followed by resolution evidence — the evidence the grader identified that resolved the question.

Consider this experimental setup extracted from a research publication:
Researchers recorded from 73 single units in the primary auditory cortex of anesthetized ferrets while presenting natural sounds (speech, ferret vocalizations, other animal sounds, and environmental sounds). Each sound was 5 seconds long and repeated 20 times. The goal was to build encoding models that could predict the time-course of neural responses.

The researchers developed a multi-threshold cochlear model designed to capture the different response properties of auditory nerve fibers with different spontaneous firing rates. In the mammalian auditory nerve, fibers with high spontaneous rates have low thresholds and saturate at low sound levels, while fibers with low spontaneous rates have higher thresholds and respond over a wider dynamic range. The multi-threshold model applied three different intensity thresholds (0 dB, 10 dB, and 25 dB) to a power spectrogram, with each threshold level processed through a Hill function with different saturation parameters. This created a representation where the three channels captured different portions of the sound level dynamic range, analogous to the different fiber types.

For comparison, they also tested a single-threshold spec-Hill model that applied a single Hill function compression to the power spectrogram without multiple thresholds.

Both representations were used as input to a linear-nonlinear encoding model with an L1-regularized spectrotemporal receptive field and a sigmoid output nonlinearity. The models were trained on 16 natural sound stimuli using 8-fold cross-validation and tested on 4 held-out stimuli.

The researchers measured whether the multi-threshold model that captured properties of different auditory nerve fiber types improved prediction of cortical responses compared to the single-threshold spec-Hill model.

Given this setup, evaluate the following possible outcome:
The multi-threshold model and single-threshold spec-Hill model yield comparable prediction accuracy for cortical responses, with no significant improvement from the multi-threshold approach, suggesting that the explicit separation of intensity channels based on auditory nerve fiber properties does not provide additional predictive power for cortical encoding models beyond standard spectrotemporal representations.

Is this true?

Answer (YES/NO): NO